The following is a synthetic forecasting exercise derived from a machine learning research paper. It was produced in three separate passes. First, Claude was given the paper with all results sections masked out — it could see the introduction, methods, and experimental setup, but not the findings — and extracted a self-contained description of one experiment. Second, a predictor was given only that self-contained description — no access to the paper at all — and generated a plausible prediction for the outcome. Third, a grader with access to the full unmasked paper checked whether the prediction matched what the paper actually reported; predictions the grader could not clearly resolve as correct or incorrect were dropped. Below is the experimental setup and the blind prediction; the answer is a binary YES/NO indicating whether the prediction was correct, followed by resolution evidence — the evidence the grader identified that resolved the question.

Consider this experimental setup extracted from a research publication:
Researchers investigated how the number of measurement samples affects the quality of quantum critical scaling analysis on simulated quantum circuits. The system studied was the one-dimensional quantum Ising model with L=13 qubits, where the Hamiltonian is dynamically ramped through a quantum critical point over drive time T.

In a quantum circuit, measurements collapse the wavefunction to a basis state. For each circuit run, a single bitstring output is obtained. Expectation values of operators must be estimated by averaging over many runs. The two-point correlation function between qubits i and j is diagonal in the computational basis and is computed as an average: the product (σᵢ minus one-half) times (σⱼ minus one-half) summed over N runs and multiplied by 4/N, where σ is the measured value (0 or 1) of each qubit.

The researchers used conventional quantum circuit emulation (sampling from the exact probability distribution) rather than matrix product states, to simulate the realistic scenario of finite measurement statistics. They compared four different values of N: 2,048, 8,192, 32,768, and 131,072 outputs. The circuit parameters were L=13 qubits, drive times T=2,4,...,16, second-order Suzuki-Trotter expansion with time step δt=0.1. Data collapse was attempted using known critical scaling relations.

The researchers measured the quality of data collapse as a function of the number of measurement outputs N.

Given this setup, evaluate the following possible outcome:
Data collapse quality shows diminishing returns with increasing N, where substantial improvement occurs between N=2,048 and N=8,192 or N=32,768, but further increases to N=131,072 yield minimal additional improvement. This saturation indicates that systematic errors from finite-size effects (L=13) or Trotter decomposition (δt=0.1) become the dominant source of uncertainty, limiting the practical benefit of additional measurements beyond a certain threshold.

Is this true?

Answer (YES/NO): NO